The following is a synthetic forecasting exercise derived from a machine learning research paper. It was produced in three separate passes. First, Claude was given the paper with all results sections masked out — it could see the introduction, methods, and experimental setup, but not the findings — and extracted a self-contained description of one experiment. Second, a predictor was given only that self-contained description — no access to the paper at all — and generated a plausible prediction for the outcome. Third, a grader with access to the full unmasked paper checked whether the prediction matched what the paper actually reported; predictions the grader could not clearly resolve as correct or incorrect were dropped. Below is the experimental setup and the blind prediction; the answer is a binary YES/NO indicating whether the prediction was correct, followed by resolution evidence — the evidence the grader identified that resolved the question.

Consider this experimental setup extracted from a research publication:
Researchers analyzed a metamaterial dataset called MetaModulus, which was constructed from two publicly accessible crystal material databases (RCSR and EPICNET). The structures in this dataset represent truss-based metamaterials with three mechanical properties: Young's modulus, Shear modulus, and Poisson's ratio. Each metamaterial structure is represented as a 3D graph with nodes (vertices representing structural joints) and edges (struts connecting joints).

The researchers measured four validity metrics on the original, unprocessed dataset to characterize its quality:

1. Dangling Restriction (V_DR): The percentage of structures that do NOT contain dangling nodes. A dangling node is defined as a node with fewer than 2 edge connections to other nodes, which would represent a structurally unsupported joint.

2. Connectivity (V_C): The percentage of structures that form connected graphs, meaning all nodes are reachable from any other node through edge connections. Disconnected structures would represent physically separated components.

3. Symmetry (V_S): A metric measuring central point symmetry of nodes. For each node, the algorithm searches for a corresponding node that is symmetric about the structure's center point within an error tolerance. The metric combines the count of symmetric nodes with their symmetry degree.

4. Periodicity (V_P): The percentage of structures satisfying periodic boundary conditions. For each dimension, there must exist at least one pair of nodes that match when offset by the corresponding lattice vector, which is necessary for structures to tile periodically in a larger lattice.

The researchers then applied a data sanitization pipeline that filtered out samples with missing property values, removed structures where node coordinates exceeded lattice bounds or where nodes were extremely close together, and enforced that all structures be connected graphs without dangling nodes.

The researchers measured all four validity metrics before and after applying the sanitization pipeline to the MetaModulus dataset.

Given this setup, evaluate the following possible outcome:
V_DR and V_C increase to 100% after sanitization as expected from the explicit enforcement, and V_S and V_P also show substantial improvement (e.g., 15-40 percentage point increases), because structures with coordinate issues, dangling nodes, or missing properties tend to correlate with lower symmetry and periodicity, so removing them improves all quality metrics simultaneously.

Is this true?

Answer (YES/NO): NO